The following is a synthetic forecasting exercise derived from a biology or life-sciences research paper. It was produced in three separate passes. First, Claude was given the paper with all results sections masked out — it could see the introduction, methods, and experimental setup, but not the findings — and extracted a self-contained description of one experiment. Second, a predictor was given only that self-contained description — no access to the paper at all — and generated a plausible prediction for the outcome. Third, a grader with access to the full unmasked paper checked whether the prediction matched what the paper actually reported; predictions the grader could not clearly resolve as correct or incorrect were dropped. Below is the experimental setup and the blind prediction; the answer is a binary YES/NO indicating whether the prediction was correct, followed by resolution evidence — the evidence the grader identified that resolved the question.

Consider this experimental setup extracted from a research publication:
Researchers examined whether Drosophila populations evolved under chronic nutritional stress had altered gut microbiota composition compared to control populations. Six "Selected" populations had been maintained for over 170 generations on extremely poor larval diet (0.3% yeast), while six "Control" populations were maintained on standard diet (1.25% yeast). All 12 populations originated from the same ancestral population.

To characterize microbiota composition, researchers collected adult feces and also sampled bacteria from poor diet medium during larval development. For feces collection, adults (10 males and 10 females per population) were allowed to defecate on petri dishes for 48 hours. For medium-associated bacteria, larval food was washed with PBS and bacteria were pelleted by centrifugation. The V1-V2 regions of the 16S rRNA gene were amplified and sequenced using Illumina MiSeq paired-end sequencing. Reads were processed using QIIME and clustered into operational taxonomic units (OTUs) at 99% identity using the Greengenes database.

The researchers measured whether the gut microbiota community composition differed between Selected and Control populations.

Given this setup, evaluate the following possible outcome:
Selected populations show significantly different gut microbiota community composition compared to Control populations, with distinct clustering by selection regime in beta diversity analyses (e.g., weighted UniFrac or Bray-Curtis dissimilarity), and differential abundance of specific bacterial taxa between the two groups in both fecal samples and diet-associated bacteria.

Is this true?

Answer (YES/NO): NO